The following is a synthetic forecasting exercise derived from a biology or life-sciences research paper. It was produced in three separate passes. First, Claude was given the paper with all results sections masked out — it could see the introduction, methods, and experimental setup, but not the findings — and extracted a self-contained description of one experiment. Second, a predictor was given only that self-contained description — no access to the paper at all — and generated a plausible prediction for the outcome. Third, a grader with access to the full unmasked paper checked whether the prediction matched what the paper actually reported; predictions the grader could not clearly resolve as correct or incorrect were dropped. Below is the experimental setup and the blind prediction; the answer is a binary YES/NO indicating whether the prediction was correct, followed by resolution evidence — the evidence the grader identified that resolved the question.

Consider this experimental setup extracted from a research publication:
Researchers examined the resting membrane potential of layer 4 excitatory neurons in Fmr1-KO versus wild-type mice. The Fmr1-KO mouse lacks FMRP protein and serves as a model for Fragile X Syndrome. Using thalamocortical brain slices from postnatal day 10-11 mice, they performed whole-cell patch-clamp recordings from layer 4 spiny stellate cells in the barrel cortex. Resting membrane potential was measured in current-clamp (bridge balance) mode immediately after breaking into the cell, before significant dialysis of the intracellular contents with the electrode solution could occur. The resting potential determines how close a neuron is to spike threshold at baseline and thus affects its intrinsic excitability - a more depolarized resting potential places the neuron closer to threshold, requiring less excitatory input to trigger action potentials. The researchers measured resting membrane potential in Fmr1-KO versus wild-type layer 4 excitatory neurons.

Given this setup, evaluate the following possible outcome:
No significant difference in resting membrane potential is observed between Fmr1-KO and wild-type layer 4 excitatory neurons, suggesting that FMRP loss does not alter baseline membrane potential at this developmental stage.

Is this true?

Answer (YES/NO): YES